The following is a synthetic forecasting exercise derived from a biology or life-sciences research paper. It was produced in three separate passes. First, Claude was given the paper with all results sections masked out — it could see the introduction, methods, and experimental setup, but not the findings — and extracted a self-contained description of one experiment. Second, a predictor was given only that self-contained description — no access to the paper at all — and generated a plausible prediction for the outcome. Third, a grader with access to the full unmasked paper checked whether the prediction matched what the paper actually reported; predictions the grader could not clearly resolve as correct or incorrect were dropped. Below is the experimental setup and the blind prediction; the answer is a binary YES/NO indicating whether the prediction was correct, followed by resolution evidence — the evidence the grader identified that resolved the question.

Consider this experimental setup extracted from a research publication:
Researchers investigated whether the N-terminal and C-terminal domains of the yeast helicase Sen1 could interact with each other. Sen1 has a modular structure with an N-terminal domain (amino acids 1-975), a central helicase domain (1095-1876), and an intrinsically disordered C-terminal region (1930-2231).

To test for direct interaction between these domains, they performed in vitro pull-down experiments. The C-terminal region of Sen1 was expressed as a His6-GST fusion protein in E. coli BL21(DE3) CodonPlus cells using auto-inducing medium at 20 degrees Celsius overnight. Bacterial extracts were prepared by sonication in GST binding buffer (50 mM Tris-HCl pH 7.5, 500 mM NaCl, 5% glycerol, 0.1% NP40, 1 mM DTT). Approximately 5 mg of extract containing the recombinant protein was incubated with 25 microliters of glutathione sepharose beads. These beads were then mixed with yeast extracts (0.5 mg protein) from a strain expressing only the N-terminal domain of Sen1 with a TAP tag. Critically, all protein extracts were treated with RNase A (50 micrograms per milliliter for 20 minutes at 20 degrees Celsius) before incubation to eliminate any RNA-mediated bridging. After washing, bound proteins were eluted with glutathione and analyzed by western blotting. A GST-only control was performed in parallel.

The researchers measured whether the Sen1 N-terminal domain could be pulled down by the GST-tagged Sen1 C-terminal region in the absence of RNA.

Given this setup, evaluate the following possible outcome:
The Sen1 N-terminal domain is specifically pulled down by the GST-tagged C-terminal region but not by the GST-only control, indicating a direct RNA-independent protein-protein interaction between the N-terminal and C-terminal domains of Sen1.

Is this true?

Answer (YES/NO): YES